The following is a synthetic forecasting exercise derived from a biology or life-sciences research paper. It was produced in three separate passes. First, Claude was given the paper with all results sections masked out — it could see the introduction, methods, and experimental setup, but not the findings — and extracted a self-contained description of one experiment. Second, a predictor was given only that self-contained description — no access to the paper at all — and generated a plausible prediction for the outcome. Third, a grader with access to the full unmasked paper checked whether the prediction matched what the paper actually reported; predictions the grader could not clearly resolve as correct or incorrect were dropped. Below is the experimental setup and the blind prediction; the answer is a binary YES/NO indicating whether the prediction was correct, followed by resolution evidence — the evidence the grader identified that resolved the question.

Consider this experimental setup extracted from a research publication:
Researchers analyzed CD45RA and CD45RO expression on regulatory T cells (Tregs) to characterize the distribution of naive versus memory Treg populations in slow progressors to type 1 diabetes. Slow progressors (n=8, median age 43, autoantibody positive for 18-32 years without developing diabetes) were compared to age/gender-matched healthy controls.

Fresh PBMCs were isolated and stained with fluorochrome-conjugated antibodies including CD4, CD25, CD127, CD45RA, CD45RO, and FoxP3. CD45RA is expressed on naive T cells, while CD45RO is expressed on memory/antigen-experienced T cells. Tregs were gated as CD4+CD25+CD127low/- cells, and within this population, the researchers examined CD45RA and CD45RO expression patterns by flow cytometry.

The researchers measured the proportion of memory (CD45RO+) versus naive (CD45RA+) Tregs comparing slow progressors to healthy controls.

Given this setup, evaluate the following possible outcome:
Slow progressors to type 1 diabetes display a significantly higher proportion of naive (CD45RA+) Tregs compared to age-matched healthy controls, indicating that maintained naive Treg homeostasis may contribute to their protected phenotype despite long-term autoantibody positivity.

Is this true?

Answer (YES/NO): NO